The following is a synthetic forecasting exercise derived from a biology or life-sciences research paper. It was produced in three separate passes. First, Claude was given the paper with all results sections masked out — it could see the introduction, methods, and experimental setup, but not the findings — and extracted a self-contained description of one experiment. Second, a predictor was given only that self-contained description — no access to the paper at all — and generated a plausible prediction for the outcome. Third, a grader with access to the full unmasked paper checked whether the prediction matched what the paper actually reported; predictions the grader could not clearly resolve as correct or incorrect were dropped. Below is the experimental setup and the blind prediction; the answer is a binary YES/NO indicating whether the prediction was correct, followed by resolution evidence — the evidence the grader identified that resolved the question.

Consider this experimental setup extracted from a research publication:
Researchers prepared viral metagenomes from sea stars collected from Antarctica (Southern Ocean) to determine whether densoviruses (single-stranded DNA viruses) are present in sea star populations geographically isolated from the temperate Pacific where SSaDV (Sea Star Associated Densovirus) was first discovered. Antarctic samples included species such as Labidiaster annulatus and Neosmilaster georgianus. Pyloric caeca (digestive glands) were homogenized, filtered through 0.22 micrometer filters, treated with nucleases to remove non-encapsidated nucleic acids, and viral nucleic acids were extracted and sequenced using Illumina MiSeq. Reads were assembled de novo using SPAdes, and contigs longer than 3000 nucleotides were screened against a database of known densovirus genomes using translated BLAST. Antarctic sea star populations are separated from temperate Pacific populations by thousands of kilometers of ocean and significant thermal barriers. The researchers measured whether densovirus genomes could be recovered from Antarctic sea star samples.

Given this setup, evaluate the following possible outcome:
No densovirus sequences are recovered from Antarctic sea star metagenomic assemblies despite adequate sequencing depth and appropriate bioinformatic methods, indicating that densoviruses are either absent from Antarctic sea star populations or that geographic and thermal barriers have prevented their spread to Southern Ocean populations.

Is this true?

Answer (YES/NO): NO